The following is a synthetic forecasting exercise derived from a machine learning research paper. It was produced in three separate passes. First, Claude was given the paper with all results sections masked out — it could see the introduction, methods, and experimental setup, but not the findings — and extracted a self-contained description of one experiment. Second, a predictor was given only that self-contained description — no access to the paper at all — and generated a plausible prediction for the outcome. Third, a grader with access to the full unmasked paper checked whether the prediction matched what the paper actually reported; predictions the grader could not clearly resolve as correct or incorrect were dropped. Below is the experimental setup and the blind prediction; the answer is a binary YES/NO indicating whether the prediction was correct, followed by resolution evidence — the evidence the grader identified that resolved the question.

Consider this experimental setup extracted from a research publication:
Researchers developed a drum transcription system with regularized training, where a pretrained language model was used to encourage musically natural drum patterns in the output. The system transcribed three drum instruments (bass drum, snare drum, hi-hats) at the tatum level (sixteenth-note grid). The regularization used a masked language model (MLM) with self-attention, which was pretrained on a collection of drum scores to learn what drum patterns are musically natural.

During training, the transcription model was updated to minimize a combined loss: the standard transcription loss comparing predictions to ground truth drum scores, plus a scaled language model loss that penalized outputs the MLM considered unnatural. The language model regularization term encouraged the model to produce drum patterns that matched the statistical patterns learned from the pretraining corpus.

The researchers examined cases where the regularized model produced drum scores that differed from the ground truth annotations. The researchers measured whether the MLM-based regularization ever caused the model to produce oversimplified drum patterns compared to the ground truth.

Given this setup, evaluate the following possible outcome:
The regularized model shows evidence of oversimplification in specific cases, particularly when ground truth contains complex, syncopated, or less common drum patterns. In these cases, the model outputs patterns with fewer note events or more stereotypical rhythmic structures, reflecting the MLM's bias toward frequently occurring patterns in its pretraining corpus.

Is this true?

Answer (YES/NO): YES